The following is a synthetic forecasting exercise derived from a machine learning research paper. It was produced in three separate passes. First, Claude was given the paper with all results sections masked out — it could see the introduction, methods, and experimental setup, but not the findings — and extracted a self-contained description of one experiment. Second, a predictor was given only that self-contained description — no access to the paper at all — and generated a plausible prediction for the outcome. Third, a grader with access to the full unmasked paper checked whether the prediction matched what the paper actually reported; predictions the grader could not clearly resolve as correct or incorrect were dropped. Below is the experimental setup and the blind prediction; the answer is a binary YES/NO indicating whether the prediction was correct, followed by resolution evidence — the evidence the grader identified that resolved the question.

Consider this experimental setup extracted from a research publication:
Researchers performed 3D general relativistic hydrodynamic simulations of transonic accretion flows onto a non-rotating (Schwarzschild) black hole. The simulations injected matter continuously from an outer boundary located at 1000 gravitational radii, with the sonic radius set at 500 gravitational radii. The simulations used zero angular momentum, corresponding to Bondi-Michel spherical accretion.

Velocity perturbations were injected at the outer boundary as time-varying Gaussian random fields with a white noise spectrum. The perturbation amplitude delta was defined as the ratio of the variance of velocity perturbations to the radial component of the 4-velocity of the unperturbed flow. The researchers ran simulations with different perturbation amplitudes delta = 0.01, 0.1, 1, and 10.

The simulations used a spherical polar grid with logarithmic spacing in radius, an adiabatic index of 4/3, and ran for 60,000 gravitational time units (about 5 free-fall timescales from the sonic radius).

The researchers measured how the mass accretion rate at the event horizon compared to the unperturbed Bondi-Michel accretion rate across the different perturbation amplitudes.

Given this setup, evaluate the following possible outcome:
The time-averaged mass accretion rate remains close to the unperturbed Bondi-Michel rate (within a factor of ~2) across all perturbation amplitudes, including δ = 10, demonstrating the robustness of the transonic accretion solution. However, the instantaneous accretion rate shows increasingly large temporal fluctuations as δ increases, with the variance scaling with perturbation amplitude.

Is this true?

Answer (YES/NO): NO